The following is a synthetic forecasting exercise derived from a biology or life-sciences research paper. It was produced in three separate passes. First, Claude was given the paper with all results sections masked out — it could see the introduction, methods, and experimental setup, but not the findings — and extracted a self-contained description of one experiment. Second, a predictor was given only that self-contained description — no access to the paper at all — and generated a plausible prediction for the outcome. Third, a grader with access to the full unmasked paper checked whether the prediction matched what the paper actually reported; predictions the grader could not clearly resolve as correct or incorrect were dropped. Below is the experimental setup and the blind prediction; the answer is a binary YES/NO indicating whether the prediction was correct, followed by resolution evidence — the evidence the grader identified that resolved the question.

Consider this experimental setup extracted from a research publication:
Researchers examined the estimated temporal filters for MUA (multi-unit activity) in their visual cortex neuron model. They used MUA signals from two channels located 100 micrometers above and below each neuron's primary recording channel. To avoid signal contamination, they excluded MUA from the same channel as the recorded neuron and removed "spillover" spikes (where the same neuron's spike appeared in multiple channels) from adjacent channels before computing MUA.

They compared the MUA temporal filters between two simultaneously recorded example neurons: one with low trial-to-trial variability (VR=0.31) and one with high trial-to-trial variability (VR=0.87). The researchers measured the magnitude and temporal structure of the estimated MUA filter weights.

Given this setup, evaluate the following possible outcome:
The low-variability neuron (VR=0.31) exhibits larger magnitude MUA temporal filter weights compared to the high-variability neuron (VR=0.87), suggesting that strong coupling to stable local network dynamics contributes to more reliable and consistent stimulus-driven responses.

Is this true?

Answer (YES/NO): NO